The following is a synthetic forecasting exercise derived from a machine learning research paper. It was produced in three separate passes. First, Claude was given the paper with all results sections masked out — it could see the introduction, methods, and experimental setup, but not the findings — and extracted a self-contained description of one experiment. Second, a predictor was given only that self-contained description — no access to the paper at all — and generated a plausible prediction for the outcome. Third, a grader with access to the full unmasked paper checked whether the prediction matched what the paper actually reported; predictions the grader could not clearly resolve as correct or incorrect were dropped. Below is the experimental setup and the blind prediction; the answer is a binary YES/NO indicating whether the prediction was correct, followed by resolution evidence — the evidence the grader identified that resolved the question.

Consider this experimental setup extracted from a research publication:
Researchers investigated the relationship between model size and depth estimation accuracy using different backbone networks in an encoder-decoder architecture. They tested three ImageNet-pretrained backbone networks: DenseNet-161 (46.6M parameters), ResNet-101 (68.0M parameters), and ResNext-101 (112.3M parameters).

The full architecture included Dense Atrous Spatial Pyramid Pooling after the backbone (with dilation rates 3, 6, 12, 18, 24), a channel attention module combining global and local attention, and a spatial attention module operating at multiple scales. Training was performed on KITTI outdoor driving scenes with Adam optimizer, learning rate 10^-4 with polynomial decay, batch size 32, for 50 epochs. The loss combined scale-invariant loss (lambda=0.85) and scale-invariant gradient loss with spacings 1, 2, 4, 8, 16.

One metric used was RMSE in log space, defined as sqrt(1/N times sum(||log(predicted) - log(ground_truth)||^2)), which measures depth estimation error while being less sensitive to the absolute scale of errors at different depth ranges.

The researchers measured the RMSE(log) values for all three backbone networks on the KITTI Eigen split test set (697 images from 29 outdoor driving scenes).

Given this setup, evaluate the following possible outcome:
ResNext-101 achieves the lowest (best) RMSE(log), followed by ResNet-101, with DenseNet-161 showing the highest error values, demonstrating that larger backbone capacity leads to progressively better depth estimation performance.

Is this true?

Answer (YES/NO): NO